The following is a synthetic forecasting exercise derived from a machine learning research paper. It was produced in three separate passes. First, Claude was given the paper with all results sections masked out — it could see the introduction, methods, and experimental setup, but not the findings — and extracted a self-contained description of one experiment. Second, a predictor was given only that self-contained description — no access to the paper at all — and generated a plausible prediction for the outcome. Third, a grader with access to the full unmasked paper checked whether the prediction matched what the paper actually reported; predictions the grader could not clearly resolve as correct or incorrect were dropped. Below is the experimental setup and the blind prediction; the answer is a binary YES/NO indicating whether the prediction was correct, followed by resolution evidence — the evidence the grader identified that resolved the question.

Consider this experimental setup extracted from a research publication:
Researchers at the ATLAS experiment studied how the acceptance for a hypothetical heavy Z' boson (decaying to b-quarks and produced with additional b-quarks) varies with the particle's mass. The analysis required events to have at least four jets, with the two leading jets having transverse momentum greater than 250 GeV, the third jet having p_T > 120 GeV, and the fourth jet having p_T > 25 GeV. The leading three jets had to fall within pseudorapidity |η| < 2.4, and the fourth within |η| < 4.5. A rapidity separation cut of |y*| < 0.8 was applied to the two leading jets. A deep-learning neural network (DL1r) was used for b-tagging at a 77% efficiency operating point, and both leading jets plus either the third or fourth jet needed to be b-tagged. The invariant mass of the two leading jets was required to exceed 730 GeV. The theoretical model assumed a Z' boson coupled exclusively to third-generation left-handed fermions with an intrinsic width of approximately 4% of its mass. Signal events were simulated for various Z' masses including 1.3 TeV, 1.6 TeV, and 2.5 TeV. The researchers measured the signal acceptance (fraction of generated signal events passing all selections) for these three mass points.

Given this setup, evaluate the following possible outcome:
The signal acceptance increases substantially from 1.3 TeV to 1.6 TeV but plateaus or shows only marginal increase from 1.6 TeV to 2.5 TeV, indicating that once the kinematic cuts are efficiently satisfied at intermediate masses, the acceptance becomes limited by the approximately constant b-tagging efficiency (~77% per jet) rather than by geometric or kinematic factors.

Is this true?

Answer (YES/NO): NO